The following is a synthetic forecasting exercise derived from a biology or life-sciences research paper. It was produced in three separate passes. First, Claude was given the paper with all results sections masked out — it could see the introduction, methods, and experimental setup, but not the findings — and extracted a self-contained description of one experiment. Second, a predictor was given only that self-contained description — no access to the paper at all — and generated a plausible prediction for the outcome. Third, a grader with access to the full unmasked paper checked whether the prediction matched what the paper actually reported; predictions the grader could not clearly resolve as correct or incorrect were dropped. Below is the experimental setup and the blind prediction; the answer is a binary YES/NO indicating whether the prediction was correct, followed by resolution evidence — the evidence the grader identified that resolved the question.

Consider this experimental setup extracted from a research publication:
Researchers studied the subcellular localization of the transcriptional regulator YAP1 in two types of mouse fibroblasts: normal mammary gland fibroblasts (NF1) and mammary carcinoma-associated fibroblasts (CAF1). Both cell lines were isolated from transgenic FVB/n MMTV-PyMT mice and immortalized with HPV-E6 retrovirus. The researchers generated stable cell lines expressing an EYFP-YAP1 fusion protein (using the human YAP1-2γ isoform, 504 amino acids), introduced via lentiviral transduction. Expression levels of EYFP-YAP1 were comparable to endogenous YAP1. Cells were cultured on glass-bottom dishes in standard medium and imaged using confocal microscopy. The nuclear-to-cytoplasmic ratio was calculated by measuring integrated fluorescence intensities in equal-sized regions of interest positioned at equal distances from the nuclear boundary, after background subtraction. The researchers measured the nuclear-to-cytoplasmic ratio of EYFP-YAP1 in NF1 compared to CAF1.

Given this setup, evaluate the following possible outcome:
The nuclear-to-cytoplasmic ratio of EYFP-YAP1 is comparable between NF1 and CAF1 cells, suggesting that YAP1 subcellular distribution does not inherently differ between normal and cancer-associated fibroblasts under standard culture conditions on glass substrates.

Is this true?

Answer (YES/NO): NO